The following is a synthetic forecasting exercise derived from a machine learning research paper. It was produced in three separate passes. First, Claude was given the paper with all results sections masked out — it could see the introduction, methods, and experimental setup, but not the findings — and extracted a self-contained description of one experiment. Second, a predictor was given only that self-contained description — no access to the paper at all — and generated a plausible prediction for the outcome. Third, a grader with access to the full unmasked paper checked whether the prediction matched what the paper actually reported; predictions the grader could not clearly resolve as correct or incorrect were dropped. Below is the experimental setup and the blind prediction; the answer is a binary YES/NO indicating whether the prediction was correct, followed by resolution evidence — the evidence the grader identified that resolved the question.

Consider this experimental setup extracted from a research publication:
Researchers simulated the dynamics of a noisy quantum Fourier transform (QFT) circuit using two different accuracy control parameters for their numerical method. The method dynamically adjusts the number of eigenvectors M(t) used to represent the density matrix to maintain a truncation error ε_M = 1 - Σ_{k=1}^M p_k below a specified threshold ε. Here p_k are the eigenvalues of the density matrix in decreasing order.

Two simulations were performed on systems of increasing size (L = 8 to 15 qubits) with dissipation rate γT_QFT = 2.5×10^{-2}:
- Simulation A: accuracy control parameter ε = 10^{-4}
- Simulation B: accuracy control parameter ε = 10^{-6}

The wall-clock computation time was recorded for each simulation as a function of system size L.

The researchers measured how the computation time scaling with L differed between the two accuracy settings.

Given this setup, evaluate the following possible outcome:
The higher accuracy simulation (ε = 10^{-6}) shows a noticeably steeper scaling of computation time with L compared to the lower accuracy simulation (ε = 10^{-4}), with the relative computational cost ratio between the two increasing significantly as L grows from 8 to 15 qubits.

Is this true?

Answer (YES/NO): NO